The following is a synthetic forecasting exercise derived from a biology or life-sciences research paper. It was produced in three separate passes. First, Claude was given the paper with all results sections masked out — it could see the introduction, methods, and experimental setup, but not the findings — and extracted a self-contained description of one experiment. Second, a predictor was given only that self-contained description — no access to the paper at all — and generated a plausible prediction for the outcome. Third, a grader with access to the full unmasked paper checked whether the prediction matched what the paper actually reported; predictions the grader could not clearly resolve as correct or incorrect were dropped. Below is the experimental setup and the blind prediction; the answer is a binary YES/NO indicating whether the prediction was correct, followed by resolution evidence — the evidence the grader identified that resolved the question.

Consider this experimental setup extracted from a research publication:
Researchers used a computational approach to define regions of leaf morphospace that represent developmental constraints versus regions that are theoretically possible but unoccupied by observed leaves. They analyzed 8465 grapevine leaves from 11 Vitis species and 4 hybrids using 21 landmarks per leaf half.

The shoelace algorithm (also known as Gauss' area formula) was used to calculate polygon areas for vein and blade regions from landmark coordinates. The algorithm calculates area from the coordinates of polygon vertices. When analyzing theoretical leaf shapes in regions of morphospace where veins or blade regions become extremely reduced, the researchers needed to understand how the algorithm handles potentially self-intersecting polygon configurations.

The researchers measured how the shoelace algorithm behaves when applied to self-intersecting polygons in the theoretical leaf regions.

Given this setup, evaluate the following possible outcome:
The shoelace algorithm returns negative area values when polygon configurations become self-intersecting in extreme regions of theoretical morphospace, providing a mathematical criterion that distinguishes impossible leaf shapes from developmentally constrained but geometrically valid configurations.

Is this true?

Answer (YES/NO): NO